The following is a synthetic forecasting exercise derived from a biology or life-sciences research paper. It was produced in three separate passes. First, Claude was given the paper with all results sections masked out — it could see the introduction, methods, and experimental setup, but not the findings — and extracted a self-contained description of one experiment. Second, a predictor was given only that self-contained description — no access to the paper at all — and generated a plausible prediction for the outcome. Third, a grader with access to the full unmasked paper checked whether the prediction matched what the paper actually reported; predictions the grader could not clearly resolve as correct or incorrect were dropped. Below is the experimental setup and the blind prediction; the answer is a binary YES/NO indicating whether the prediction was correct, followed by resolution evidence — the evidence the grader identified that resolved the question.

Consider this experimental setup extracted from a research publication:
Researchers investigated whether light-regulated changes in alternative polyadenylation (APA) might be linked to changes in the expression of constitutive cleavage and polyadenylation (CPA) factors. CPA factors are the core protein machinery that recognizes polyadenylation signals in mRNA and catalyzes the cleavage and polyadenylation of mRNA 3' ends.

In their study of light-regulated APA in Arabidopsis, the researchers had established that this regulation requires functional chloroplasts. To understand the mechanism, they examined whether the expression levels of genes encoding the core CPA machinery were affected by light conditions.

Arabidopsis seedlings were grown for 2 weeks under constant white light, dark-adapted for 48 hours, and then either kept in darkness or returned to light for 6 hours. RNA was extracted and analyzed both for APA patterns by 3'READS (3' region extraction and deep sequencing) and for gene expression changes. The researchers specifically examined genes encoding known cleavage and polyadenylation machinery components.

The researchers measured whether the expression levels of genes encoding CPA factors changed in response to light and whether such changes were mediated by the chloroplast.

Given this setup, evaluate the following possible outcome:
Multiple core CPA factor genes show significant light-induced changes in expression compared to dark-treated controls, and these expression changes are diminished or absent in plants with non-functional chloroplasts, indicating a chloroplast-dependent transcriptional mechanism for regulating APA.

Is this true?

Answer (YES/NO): YES